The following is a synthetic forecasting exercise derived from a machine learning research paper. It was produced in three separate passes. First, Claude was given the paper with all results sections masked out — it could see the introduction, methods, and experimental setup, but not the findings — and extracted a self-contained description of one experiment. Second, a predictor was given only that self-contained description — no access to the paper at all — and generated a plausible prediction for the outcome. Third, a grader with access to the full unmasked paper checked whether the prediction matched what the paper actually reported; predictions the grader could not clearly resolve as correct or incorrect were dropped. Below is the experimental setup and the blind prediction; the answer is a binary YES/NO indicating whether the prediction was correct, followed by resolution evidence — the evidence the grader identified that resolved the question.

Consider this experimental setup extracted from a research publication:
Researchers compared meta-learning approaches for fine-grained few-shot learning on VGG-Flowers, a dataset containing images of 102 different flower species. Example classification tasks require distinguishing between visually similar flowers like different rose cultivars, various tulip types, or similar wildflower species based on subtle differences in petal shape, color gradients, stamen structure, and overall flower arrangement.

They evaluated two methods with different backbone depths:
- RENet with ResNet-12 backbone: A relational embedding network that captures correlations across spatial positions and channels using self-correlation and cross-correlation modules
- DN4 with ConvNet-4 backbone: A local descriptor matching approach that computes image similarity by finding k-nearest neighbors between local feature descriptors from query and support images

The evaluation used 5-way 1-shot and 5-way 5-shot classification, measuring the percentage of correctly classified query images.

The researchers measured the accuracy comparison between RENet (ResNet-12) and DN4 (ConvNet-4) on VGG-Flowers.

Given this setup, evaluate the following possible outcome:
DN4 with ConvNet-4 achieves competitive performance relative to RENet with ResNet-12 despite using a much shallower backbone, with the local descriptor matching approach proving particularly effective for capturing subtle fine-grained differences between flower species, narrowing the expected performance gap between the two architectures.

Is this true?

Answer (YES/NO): NO